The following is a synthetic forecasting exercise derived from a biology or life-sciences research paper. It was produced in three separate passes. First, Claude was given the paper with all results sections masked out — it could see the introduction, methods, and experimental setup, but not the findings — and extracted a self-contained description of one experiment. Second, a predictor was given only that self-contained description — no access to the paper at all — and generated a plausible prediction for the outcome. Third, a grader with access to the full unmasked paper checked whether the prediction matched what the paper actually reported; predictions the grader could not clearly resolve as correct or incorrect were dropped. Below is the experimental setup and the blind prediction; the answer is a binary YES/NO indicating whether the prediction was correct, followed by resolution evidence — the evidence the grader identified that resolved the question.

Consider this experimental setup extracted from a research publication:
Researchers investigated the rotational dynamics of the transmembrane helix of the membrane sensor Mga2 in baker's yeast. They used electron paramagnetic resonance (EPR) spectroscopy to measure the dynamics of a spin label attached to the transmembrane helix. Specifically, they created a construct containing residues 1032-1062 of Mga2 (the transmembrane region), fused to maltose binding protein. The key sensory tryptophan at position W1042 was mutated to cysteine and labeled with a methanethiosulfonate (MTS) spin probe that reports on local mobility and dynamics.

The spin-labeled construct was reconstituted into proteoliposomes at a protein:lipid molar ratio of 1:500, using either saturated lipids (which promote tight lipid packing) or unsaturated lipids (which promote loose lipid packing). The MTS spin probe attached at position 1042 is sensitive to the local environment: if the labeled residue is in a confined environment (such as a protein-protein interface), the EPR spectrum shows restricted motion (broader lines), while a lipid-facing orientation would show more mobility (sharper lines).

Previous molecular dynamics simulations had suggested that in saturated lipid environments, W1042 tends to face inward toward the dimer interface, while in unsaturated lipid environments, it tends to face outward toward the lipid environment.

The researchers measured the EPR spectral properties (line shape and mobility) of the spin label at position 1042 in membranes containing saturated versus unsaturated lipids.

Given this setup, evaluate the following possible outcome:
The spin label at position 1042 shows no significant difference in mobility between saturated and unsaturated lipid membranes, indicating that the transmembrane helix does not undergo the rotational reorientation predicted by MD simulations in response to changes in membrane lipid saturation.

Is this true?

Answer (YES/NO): NO